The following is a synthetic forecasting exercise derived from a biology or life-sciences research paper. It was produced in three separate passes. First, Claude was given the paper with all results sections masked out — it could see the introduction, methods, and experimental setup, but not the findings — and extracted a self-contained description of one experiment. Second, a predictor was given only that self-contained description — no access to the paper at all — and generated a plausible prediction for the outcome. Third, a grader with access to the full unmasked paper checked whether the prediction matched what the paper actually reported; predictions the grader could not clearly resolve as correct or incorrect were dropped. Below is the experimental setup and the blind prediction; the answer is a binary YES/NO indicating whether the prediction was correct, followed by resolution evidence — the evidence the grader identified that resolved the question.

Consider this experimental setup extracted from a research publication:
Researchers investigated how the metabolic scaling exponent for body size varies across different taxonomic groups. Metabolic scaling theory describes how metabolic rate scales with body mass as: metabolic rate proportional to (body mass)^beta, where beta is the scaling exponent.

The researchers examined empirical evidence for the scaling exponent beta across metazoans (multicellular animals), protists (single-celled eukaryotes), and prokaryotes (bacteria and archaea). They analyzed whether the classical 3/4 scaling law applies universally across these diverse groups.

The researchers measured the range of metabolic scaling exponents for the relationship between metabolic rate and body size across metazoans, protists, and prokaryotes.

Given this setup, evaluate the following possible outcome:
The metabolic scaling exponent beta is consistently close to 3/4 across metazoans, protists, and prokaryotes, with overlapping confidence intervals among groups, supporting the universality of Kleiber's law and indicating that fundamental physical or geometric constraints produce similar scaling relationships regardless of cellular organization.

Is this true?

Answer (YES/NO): NO